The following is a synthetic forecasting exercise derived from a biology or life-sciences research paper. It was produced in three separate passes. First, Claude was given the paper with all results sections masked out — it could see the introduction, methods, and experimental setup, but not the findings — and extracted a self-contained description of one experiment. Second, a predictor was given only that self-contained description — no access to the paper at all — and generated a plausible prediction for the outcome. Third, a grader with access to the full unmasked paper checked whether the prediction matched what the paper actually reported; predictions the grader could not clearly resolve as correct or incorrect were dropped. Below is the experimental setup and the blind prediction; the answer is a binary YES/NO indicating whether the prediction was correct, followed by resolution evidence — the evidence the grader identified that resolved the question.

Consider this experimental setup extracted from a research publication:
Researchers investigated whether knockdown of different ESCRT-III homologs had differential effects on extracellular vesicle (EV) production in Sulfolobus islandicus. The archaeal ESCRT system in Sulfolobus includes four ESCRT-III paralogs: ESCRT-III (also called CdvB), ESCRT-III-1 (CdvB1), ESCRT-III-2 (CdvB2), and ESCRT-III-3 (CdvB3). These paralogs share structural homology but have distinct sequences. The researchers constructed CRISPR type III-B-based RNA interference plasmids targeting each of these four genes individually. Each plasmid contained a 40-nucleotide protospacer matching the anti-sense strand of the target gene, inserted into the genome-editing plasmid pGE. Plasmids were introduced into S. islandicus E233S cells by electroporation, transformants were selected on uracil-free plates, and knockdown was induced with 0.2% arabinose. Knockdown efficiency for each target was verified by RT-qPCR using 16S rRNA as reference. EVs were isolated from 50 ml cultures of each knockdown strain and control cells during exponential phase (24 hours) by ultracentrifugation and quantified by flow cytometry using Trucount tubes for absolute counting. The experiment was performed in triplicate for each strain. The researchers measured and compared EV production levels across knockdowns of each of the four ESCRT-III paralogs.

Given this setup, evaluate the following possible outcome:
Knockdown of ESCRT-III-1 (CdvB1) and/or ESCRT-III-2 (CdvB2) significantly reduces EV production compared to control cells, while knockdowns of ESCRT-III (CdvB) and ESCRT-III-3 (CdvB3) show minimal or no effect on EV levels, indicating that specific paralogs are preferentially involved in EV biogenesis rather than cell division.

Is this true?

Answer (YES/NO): NO